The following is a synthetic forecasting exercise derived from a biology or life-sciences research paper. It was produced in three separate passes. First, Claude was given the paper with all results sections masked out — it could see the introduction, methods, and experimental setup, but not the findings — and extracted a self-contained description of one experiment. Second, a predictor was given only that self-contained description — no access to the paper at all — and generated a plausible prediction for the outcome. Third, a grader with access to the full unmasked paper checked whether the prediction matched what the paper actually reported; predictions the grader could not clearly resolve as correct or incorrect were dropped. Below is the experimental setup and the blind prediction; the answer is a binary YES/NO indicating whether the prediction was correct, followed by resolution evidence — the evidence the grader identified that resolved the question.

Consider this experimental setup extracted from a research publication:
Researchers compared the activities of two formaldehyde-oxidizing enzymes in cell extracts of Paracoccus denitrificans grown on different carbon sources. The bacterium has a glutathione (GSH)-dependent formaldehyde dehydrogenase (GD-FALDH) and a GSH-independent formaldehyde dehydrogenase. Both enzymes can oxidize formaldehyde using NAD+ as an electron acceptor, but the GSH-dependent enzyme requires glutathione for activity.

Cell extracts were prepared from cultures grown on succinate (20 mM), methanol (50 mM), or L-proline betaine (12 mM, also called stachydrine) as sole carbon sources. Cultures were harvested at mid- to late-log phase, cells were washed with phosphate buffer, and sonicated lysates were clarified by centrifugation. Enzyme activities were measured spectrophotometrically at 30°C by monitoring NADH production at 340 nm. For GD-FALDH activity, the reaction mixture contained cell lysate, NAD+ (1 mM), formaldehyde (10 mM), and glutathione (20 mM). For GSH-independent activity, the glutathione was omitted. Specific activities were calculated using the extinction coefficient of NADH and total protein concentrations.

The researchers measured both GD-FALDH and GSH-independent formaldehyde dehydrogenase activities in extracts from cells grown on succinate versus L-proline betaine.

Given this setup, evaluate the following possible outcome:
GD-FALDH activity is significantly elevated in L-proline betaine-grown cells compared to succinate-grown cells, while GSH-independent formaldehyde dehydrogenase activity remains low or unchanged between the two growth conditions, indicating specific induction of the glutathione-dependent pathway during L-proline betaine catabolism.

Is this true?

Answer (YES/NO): NO